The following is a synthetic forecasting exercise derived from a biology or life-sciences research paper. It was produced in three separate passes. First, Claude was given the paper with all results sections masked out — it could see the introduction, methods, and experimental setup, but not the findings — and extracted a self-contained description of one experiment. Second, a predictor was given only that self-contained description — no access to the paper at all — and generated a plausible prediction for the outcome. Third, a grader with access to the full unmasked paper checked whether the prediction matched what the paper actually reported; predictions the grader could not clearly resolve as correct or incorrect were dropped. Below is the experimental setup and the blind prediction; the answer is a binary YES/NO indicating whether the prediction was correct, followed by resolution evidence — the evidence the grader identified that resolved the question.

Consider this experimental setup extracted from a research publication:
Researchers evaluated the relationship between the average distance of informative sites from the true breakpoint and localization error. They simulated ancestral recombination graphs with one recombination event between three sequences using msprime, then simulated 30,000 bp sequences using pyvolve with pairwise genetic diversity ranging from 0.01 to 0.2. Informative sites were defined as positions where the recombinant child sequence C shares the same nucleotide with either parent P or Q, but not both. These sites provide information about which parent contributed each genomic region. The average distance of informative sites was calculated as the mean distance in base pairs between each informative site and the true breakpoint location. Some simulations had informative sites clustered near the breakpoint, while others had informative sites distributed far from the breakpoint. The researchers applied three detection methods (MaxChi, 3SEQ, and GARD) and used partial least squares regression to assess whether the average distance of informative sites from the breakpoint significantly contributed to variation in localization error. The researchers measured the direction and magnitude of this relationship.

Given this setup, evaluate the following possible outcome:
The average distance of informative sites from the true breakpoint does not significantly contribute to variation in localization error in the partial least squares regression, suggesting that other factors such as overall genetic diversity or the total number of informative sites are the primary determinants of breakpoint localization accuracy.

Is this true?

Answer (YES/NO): NO